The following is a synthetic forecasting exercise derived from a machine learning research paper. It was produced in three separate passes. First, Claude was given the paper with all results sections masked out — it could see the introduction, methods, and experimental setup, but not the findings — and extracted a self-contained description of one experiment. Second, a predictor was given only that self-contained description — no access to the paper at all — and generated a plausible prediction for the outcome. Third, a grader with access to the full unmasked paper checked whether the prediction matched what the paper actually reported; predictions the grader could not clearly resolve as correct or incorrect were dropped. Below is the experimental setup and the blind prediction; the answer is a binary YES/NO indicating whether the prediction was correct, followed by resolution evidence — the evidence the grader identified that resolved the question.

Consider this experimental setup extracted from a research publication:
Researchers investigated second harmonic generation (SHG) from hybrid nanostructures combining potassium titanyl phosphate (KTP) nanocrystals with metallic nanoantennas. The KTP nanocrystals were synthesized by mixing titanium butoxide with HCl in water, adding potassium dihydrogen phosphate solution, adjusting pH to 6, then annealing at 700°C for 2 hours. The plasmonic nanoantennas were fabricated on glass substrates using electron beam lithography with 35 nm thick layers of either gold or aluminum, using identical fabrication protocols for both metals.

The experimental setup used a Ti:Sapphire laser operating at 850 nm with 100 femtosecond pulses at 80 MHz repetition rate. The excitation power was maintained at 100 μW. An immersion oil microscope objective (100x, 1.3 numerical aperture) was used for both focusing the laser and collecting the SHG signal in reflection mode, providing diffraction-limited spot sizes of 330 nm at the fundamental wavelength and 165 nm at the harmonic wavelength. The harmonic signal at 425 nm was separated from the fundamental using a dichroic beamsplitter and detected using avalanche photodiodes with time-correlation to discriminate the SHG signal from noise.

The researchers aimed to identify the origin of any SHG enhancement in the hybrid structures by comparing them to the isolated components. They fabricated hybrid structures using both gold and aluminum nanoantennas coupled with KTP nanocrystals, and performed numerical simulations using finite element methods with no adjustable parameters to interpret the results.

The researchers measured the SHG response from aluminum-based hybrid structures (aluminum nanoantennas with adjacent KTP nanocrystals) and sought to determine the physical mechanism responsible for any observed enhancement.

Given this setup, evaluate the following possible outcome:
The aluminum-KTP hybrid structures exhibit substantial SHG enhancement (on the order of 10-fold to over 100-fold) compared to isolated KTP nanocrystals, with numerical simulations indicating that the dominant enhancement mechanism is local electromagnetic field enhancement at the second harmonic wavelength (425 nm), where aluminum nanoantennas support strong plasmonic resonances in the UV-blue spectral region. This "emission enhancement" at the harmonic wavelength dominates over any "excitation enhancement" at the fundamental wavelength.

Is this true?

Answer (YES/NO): NO